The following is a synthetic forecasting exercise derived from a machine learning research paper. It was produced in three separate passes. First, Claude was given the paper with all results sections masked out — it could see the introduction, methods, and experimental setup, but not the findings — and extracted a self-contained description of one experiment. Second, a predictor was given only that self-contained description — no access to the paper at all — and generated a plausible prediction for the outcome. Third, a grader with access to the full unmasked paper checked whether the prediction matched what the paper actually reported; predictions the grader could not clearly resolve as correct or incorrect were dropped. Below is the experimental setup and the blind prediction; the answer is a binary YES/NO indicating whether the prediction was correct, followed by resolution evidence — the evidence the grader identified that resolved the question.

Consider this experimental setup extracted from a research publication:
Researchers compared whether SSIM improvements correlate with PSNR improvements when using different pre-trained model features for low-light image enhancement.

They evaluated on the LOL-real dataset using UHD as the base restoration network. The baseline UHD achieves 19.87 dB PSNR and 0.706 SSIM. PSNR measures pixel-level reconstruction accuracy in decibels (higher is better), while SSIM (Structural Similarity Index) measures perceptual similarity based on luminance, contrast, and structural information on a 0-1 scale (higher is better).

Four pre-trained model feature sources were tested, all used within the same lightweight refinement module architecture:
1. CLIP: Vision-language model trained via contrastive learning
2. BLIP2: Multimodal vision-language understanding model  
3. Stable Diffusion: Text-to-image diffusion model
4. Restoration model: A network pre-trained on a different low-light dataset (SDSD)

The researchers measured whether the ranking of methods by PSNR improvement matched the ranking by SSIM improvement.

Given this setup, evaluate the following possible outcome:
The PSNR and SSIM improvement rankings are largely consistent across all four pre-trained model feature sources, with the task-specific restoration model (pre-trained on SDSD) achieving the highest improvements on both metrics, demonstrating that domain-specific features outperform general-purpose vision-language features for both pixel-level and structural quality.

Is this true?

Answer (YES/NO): NO